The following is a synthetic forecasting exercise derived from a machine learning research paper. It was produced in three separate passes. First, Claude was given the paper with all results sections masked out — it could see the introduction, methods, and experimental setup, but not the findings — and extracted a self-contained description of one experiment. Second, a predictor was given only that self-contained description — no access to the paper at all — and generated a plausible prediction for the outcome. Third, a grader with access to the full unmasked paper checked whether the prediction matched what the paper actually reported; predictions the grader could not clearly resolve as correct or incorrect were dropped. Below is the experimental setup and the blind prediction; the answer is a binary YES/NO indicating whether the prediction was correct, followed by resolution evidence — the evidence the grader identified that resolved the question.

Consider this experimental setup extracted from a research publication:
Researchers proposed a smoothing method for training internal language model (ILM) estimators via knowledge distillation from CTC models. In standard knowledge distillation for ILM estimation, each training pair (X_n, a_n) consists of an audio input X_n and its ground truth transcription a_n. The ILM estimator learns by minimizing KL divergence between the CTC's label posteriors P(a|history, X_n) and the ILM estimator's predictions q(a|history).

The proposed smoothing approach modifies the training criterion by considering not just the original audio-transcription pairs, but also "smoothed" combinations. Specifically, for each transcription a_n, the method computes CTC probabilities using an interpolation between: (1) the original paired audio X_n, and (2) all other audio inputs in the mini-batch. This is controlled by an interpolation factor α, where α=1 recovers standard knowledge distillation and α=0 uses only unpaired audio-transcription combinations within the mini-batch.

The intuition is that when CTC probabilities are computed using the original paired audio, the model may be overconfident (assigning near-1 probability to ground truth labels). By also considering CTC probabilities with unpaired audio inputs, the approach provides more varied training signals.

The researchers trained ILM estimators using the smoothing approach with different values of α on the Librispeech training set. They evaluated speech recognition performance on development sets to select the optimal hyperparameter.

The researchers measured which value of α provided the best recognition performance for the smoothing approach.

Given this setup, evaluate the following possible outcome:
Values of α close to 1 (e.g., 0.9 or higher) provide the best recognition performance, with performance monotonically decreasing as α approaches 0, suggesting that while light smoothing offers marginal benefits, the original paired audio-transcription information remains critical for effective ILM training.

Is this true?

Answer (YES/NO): NO